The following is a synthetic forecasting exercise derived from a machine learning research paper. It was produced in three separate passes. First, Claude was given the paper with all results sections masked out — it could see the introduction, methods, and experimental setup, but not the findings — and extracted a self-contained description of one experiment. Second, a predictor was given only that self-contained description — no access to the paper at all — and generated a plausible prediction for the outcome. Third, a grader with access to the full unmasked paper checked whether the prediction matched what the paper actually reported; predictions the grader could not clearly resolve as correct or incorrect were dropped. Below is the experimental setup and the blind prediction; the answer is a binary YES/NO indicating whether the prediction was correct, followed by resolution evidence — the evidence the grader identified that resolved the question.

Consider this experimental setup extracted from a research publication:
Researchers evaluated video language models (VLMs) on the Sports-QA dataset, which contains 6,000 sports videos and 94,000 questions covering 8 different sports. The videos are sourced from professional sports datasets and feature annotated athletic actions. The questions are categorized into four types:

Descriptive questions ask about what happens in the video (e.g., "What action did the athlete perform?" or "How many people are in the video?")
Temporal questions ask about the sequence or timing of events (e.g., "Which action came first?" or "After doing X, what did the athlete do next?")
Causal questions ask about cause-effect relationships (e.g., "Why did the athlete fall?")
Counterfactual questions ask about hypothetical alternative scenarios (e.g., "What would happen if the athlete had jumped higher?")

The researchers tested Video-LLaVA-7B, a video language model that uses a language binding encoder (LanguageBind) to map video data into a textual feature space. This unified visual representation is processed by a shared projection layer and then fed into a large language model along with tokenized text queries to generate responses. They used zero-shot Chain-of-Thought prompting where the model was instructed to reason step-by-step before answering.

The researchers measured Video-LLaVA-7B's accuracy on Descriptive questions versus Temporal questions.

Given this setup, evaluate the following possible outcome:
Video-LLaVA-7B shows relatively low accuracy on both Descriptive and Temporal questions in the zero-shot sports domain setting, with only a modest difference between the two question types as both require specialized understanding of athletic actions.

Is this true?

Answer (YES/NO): NO